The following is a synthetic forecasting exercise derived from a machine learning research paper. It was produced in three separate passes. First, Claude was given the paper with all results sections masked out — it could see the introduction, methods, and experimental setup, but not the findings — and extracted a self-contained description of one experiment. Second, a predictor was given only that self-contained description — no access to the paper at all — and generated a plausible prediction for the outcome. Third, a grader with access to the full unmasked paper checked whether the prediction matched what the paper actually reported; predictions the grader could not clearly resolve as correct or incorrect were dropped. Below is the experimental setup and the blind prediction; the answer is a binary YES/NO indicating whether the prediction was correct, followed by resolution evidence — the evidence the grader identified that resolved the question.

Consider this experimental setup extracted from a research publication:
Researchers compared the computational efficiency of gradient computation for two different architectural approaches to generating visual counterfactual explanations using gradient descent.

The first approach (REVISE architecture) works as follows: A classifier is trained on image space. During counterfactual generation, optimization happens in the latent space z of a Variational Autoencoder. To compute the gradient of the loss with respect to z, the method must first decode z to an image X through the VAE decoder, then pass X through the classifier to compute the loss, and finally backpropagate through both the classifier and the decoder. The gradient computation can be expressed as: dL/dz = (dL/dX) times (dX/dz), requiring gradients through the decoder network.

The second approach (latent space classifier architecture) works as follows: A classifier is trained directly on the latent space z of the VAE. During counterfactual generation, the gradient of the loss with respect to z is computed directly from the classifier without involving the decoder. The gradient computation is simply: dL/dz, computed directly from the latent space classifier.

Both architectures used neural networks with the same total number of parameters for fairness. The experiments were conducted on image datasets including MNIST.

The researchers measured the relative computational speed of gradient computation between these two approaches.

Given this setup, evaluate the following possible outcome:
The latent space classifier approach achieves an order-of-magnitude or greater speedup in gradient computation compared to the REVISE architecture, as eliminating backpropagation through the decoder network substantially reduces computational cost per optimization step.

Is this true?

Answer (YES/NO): YES